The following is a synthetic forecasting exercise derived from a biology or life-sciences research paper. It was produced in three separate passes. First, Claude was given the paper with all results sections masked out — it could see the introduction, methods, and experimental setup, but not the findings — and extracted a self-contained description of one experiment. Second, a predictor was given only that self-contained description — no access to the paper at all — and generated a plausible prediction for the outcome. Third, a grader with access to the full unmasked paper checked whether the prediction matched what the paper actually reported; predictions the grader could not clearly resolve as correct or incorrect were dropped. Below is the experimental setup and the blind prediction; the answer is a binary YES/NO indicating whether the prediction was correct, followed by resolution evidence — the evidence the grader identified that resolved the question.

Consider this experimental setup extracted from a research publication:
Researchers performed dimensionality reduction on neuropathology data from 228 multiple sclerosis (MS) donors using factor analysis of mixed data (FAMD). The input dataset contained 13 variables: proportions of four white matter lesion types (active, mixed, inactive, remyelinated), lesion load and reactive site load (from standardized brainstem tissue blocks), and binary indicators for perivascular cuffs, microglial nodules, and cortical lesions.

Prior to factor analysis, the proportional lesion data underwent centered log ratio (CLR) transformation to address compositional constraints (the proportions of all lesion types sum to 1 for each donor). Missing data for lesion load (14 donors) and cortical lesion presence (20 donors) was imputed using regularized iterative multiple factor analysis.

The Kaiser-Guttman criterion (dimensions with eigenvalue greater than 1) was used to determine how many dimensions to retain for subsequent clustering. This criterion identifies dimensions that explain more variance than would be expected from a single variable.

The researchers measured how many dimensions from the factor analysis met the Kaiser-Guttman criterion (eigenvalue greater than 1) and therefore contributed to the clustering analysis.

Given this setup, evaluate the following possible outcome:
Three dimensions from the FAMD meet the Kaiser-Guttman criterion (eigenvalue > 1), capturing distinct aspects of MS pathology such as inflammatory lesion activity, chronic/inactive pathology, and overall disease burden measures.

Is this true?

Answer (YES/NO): NO